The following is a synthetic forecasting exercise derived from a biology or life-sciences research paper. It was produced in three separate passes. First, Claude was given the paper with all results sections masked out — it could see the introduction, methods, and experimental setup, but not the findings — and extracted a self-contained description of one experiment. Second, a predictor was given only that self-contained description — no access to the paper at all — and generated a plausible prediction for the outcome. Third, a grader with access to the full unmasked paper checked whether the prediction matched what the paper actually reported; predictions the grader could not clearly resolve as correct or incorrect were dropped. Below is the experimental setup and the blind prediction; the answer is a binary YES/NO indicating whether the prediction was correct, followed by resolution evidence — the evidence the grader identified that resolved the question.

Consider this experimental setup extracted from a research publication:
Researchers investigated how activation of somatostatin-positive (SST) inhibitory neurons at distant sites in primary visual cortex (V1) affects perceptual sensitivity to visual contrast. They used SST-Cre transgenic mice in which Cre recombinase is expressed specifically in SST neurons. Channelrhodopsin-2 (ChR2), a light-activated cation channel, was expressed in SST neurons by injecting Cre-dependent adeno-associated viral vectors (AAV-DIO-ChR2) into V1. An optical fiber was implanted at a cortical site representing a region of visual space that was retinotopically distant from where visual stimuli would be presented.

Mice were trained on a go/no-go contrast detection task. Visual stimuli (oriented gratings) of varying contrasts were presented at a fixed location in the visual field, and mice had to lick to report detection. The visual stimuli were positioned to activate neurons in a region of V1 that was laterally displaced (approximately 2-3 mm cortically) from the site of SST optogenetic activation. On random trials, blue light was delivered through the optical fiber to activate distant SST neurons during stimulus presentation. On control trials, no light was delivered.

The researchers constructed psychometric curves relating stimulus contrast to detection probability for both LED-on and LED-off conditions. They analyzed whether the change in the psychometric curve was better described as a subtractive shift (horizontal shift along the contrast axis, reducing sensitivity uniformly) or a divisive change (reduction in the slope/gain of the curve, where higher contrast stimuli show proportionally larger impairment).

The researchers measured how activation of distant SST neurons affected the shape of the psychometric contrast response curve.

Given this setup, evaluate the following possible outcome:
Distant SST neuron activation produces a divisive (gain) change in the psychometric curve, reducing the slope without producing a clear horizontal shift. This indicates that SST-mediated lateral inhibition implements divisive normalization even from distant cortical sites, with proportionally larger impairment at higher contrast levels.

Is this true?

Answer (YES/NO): YES